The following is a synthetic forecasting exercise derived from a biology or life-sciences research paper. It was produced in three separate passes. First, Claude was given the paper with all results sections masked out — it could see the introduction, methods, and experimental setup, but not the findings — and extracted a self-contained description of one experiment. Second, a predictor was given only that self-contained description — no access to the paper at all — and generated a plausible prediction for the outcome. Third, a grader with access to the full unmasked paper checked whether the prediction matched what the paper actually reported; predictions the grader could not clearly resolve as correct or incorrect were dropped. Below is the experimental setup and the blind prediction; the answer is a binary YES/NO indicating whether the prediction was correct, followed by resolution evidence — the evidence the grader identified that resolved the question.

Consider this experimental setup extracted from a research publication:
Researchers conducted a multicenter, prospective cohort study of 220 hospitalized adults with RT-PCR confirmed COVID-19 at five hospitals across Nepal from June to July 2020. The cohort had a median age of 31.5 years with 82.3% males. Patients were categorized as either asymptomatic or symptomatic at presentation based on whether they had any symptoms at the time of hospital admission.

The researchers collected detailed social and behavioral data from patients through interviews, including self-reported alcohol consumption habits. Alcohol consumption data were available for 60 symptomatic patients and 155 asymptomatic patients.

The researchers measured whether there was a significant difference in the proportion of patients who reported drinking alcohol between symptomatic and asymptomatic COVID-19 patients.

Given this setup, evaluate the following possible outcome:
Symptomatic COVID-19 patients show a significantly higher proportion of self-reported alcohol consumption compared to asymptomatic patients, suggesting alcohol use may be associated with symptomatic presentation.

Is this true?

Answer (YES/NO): YES